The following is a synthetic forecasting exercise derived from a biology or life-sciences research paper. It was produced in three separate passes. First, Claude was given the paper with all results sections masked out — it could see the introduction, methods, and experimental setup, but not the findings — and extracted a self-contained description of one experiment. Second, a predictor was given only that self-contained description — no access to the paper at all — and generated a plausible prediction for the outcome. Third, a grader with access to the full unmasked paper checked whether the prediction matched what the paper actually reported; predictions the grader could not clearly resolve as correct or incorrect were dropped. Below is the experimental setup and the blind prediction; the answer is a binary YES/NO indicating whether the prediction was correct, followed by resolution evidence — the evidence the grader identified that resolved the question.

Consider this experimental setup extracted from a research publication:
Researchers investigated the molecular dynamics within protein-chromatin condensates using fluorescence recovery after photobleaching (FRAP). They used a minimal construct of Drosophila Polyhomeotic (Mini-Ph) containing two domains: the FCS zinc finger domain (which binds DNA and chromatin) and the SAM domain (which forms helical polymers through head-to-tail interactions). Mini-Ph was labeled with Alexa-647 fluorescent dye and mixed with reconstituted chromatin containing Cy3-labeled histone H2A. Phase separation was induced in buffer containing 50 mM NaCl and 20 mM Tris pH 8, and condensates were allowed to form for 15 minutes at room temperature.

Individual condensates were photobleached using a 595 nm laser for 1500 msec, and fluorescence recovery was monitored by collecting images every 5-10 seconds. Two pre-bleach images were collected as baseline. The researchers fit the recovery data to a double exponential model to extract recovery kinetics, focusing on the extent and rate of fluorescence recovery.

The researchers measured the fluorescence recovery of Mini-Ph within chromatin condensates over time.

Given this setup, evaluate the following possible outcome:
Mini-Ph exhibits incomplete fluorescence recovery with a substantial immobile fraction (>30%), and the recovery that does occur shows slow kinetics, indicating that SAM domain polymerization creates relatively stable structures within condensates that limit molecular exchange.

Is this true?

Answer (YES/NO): NO